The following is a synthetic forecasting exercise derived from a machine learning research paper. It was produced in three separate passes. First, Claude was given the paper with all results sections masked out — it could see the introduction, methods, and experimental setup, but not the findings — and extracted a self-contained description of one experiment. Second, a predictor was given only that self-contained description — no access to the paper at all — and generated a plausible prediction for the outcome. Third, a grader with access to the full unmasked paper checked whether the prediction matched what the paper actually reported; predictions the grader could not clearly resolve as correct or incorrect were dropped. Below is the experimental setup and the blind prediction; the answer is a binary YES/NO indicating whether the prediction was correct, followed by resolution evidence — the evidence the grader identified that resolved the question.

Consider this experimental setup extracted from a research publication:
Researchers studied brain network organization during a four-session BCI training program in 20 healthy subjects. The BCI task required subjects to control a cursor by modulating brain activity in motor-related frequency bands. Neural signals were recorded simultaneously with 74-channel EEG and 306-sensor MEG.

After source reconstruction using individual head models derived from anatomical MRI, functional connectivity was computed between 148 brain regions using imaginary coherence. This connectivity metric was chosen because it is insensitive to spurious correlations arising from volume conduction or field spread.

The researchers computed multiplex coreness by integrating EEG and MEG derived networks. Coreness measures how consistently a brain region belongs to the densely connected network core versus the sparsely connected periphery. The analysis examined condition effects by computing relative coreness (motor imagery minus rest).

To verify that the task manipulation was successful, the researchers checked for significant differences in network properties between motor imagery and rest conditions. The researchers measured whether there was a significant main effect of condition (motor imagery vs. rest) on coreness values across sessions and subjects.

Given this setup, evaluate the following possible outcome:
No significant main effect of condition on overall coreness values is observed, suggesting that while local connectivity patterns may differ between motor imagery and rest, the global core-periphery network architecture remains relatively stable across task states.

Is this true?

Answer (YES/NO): NO